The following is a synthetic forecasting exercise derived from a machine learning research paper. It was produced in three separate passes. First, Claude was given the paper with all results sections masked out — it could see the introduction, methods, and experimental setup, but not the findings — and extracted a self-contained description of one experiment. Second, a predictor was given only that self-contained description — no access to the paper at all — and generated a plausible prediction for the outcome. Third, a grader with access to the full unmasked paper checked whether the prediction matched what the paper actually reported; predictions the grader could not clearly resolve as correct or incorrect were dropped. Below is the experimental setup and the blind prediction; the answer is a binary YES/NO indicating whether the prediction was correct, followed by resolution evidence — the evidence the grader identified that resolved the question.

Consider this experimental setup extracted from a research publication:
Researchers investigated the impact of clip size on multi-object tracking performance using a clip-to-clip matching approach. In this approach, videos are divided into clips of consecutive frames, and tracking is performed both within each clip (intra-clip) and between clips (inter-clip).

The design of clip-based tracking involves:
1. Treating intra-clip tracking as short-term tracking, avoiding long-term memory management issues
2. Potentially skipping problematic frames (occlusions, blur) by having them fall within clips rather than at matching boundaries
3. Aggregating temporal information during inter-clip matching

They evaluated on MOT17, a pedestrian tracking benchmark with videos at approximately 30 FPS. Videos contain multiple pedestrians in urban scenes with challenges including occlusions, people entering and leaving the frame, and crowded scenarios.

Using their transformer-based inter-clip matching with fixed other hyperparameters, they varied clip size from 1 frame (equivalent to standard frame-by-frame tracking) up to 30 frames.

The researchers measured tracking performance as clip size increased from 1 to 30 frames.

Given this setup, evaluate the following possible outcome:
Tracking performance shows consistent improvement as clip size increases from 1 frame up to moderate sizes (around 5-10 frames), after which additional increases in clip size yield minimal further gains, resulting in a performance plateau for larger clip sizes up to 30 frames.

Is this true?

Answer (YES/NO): NO